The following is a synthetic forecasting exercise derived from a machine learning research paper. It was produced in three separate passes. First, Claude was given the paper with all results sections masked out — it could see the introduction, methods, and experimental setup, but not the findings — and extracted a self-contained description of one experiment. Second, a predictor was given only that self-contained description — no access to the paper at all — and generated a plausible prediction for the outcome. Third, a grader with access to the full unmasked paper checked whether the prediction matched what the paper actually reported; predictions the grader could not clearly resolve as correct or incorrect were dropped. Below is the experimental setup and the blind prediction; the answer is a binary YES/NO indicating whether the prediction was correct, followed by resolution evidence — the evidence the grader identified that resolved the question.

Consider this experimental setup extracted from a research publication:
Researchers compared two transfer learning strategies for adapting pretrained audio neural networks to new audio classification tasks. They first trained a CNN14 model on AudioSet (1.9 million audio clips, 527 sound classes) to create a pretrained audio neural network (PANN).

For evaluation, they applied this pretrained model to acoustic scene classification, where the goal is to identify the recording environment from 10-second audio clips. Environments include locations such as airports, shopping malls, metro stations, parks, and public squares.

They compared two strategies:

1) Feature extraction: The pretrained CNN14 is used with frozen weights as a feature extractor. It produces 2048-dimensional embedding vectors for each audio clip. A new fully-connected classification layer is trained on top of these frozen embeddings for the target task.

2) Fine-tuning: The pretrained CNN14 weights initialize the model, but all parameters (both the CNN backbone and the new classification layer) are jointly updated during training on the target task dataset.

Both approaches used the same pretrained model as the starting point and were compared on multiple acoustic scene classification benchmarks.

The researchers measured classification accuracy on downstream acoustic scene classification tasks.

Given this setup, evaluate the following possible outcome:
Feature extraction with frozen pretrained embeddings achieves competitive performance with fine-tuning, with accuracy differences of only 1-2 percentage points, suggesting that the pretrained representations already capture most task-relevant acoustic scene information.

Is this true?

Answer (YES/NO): NO